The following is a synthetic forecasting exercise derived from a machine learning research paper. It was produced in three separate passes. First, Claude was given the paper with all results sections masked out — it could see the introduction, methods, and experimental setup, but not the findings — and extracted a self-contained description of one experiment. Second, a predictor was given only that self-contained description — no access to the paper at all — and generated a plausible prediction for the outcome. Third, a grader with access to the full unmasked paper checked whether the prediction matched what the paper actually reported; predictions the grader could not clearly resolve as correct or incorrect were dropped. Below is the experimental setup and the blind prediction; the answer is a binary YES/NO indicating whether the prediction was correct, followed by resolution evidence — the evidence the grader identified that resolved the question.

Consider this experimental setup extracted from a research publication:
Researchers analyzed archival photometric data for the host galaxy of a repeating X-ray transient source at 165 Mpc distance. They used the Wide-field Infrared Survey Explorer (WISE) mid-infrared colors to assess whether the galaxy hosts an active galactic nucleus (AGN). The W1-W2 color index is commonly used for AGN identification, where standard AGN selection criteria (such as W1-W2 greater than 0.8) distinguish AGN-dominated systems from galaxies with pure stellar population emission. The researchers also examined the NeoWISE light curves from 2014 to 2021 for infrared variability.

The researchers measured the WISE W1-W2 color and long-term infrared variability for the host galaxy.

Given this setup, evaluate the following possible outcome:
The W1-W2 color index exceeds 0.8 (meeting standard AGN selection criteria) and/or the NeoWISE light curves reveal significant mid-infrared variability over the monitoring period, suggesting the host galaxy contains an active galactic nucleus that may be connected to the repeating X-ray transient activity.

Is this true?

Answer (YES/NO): NO